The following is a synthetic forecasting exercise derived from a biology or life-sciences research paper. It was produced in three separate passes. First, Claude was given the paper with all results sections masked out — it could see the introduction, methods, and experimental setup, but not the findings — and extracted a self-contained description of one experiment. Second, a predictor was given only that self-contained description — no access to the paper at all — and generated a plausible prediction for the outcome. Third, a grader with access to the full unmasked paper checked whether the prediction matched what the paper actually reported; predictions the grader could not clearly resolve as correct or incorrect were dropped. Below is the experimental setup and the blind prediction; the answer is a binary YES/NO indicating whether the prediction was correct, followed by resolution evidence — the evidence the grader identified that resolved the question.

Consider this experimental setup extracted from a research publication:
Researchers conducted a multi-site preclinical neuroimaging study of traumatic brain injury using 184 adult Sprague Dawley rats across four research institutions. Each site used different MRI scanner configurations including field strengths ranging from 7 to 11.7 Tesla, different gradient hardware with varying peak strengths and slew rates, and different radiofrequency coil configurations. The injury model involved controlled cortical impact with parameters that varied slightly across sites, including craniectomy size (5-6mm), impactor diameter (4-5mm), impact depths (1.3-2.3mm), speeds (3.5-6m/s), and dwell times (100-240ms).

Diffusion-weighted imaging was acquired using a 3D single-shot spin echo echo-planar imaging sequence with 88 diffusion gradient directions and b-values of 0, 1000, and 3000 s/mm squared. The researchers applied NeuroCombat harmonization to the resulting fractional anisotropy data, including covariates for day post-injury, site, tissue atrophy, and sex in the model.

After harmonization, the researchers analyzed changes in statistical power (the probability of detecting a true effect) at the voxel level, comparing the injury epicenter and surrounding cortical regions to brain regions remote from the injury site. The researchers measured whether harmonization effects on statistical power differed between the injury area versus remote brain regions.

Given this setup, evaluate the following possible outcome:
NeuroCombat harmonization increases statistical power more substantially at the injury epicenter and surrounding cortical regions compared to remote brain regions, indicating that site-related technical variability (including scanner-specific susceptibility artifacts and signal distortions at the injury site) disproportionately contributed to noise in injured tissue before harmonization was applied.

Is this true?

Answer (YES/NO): YES